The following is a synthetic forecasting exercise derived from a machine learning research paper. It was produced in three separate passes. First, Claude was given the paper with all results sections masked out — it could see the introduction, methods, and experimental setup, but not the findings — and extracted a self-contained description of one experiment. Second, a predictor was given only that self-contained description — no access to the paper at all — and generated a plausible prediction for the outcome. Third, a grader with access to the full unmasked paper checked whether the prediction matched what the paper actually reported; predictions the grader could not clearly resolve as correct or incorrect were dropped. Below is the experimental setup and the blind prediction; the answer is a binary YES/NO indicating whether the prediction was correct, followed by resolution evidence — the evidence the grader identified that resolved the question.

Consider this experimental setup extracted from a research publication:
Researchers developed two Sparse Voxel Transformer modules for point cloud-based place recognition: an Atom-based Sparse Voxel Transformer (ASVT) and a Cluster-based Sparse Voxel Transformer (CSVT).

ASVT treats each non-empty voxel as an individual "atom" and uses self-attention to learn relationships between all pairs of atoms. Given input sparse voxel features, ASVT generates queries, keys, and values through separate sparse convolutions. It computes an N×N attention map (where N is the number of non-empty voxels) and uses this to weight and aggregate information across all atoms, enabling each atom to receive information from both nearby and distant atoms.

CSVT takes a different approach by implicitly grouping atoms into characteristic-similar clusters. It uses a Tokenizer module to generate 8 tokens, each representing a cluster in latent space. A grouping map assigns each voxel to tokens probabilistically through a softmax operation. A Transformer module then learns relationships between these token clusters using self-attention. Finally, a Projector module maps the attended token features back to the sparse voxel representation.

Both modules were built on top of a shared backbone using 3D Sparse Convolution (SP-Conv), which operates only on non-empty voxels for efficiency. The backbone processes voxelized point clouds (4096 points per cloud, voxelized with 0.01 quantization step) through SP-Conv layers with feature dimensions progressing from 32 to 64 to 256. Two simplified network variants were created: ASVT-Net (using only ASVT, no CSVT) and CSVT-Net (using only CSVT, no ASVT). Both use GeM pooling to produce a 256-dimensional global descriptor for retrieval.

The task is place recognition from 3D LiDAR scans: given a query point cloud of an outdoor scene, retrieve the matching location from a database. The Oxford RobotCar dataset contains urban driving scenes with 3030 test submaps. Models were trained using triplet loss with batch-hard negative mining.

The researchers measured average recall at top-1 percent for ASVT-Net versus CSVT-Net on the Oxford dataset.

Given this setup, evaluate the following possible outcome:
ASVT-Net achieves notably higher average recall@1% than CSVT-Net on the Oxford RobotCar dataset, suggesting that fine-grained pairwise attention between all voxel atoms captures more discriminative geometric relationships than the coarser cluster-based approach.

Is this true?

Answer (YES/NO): NO